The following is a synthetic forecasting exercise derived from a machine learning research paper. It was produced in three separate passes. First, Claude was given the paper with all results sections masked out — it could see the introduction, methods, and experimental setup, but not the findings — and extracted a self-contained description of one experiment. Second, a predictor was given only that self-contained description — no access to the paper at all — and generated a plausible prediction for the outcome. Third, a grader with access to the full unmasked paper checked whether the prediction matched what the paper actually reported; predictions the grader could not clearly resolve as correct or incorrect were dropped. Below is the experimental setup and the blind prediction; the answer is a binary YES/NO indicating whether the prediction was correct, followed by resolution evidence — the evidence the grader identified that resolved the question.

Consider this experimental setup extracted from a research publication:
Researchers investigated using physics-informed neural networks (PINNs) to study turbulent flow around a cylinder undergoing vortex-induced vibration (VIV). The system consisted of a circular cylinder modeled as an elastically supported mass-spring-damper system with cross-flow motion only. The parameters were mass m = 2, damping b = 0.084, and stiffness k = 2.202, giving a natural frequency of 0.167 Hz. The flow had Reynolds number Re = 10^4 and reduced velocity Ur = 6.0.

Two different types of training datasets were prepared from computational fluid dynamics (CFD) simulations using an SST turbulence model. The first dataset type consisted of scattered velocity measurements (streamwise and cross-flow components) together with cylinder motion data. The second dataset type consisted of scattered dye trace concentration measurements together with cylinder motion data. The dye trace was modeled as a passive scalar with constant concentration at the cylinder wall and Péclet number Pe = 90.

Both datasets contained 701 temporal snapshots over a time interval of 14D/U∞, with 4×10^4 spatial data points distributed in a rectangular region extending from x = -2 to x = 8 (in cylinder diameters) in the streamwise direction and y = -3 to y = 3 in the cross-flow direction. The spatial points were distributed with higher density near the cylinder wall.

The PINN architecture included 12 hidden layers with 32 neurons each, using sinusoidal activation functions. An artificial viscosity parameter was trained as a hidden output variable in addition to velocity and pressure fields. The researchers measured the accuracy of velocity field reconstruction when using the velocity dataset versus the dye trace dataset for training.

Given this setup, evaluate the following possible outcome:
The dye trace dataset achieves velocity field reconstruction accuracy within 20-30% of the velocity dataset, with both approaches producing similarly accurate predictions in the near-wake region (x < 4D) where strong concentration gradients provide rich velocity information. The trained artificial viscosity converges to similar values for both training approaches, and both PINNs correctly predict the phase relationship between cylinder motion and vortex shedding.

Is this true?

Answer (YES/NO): NO